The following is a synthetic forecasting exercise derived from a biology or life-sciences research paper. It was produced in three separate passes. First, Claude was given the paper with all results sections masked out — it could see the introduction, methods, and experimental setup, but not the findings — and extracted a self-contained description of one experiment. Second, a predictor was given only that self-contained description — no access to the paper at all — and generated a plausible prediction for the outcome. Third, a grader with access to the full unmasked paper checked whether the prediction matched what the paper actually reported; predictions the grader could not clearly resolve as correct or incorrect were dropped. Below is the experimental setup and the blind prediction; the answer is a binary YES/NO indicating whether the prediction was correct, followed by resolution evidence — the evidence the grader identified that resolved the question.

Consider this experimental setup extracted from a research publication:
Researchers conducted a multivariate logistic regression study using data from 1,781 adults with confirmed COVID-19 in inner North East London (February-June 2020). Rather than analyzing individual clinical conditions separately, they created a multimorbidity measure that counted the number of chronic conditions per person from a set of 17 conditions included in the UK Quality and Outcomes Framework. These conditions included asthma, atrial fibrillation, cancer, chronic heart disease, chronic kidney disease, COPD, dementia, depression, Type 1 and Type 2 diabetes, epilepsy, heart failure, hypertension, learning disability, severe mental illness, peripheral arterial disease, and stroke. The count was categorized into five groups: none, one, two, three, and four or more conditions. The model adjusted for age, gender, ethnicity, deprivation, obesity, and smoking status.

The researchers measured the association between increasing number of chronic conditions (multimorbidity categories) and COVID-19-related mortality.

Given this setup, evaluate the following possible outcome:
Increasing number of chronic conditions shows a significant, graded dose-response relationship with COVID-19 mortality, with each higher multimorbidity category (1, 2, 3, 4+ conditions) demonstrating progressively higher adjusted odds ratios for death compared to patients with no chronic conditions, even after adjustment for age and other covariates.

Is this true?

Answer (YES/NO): NO